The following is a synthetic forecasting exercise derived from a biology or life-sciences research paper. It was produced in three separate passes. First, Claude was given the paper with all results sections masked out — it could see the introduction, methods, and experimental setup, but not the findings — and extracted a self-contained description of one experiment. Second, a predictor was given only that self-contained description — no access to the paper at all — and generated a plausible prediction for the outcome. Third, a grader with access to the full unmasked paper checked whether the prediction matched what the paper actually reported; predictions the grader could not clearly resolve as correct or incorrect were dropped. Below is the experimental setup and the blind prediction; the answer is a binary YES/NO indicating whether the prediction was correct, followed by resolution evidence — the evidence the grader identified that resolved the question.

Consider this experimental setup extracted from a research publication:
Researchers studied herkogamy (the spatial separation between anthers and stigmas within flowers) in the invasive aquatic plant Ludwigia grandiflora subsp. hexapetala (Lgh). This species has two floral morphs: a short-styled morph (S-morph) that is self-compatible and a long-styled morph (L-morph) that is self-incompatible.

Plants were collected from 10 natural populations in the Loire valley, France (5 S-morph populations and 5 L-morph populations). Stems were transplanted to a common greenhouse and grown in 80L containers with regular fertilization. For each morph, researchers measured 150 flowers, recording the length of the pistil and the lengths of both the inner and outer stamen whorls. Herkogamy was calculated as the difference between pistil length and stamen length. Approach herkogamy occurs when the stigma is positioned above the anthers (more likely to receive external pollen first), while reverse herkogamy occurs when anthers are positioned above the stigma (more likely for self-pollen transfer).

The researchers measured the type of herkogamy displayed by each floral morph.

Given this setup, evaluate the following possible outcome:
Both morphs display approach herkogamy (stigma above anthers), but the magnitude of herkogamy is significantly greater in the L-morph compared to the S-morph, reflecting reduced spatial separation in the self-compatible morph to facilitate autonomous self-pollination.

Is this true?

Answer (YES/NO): NO